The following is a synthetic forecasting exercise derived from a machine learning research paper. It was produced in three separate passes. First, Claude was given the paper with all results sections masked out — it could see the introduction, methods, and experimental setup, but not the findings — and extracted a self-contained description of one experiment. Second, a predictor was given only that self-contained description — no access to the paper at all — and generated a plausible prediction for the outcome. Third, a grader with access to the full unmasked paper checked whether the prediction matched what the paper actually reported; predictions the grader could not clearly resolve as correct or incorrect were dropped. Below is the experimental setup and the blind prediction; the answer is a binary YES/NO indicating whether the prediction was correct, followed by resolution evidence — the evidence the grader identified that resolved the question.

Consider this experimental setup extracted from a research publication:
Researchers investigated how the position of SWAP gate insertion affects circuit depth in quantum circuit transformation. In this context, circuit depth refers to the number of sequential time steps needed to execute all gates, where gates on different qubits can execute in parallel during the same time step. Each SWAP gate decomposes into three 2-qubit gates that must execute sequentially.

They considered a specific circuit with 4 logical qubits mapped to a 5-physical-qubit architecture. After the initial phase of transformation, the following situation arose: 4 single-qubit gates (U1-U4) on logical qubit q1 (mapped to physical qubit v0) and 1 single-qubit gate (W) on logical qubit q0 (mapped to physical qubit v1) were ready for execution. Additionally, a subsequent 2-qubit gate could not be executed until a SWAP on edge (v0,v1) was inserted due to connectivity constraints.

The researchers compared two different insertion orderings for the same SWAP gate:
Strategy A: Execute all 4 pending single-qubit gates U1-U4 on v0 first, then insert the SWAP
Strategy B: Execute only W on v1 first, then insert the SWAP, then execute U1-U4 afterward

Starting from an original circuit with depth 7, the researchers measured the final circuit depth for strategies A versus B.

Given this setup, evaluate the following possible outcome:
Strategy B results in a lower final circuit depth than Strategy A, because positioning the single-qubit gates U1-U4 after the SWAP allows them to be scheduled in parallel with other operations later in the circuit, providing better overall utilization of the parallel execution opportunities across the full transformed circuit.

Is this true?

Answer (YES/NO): YES